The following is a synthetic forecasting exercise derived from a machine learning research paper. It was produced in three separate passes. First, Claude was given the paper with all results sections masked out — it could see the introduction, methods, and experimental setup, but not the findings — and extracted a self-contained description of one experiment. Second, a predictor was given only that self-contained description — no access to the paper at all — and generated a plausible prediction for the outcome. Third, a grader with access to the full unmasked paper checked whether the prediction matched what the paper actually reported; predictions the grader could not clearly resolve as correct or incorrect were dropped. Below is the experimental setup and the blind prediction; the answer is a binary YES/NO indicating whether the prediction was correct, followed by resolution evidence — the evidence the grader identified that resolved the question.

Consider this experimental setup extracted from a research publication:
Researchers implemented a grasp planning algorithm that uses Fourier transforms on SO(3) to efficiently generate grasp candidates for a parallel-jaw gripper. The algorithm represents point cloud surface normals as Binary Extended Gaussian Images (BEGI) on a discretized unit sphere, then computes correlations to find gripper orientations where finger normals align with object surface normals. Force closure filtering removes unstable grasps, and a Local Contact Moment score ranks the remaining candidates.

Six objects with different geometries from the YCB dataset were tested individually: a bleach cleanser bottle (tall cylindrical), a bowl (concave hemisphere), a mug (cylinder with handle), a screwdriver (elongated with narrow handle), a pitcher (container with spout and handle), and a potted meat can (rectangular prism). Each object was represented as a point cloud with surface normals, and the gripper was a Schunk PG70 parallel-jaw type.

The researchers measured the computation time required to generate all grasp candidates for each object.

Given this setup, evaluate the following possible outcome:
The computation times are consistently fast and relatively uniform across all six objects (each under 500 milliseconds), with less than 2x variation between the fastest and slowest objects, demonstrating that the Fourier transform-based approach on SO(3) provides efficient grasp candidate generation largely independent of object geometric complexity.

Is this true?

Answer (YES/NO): NO